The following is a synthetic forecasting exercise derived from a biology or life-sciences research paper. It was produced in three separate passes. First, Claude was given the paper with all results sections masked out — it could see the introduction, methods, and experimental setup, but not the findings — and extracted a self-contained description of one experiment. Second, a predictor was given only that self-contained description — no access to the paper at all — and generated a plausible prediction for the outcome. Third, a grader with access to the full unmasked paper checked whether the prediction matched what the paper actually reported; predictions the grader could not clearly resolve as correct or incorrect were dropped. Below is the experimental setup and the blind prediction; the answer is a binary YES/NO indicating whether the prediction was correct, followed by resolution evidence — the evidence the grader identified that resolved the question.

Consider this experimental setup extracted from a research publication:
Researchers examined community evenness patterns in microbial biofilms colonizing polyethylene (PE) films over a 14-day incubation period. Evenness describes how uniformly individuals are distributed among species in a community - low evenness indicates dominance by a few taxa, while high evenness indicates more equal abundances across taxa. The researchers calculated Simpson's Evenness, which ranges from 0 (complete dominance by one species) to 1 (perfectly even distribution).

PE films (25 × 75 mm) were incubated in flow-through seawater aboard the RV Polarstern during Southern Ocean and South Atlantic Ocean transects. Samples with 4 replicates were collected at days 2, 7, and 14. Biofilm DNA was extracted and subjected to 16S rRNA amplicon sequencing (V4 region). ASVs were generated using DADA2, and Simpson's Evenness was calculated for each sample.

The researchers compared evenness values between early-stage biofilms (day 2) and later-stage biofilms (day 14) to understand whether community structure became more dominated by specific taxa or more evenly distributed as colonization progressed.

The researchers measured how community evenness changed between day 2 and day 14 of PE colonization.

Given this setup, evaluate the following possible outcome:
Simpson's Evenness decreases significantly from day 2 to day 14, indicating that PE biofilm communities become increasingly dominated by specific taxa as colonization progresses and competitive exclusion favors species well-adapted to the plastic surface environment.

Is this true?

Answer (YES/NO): NO